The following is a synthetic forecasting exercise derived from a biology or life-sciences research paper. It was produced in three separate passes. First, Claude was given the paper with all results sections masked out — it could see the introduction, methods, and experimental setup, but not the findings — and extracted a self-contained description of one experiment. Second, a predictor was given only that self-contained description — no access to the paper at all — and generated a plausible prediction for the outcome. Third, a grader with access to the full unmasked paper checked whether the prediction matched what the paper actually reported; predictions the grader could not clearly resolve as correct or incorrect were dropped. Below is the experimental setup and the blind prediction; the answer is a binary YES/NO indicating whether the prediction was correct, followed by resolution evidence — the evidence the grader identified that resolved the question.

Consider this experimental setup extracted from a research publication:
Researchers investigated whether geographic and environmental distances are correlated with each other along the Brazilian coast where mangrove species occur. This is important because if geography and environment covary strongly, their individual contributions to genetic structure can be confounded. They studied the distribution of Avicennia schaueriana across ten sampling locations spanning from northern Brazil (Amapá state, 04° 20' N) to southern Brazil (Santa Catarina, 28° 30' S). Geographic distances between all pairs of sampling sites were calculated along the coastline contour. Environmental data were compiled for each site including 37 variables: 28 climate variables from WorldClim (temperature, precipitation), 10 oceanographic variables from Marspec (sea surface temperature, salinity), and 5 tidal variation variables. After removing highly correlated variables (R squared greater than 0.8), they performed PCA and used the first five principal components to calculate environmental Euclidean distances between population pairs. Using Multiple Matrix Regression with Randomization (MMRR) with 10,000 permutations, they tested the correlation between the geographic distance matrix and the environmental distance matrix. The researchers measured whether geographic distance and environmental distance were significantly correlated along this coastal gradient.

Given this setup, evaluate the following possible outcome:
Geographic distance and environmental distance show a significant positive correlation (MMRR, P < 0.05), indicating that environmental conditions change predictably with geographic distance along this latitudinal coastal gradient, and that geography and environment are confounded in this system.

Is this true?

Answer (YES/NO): YES